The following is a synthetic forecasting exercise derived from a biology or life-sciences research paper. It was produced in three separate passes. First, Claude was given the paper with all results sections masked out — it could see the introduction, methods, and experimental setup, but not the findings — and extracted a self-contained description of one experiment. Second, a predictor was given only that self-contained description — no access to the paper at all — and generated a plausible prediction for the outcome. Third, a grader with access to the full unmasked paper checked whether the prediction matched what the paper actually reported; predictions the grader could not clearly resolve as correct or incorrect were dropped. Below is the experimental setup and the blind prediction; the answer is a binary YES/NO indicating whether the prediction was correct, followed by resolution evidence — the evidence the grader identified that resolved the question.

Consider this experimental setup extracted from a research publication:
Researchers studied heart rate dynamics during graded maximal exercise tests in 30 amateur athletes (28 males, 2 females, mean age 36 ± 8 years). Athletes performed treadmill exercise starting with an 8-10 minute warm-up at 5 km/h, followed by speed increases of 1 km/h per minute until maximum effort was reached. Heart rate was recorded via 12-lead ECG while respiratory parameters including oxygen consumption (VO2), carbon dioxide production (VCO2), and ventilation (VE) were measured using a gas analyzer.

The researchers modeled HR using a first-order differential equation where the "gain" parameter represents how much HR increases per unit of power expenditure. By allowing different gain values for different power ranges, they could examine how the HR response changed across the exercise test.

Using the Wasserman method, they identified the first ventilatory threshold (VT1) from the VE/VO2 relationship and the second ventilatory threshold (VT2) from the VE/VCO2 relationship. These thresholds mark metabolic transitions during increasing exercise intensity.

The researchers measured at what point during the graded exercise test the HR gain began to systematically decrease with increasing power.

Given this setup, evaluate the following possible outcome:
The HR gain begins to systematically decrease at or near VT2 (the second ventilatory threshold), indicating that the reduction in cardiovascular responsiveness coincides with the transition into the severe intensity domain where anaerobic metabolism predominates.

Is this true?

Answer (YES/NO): NO